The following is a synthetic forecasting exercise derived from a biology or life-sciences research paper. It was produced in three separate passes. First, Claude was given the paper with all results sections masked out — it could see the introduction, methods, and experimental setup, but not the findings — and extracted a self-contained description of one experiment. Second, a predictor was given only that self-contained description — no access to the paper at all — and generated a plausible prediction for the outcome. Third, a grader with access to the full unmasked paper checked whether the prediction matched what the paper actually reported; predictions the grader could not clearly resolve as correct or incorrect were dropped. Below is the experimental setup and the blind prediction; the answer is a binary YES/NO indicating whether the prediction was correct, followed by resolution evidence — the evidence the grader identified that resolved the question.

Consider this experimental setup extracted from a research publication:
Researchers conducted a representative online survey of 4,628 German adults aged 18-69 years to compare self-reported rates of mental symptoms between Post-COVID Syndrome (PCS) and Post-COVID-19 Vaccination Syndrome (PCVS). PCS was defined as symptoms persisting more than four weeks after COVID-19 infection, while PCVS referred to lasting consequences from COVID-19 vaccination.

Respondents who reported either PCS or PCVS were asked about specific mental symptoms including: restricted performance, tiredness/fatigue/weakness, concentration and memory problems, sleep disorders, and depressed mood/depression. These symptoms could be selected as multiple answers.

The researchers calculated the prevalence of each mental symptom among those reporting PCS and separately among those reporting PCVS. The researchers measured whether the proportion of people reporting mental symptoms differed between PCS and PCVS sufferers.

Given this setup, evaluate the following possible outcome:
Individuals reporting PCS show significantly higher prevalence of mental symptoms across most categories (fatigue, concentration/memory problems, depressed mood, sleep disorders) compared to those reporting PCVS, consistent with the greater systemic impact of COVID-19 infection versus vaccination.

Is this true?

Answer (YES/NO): NO